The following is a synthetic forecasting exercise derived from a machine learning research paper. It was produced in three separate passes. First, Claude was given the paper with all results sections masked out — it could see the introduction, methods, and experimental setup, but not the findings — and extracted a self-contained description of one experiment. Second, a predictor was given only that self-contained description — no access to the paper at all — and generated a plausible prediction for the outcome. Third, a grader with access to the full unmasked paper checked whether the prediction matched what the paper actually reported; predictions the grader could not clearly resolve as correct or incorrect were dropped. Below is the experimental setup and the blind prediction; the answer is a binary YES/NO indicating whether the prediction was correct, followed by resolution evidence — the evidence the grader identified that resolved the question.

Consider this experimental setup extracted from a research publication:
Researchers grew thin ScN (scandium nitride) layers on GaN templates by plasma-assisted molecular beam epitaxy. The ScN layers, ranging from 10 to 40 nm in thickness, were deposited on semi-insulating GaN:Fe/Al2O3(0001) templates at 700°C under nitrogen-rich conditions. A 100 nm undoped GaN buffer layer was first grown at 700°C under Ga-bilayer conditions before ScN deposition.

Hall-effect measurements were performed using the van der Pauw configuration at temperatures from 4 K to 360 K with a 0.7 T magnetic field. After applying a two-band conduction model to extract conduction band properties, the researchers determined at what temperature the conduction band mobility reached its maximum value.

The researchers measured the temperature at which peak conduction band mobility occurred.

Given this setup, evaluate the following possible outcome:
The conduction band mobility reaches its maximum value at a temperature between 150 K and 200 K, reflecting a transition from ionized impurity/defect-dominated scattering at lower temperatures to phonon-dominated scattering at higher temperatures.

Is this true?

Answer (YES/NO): NO